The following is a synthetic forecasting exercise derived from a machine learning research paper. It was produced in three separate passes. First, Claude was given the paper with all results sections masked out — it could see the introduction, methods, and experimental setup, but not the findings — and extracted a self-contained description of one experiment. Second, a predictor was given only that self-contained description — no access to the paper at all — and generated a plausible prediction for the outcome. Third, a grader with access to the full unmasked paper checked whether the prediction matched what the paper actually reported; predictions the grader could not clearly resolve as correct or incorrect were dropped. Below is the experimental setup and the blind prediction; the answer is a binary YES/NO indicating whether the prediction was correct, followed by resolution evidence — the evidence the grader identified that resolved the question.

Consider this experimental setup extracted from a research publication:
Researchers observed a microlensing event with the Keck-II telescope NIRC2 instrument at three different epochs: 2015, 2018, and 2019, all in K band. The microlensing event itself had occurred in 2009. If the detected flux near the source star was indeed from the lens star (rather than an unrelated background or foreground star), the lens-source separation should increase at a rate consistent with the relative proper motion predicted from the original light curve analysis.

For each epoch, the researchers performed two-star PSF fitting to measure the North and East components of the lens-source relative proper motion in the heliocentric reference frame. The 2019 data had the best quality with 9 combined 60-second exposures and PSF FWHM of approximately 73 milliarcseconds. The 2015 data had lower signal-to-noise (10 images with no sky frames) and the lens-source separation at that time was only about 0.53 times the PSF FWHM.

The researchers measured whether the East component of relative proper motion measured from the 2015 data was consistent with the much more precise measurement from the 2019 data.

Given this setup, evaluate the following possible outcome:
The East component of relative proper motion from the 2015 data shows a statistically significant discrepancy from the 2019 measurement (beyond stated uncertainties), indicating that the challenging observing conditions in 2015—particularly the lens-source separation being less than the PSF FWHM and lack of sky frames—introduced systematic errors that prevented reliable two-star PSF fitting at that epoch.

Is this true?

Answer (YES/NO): NO